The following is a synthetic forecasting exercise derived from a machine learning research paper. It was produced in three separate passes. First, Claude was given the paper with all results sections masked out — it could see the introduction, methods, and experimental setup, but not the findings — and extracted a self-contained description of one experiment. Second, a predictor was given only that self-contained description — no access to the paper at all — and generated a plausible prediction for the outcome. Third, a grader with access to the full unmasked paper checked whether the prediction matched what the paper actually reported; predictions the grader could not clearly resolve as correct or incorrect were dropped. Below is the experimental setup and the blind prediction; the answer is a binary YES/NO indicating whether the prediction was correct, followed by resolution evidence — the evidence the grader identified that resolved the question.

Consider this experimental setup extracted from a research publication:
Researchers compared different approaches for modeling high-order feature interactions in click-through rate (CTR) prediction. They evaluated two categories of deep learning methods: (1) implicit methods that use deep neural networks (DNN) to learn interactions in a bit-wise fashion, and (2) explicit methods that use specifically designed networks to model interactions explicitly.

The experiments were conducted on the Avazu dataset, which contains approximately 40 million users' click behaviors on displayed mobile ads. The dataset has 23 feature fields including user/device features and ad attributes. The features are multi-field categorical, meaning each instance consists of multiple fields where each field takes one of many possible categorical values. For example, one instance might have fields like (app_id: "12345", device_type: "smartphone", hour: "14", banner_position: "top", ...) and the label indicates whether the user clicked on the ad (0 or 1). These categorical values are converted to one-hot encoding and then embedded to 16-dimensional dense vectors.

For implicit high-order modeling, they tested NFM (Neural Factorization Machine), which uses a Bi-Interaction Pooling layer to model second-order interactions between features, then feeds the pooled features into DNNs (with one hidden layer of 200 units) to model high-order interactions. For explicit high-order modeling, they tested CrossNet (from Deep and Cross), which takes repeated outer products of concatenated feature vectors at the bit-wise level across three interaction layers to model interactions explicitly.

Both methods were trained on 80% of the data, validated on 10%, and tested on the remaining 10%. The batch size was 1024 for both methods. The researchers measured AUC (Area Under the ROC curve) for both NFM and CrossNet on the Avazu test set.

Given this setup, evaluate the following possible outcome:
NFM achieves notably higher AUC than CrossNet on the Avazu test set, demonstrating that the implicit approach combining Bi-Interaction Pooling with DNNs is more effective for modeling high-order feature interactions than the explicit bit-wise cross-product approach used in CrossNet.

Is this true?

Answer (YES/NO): YES